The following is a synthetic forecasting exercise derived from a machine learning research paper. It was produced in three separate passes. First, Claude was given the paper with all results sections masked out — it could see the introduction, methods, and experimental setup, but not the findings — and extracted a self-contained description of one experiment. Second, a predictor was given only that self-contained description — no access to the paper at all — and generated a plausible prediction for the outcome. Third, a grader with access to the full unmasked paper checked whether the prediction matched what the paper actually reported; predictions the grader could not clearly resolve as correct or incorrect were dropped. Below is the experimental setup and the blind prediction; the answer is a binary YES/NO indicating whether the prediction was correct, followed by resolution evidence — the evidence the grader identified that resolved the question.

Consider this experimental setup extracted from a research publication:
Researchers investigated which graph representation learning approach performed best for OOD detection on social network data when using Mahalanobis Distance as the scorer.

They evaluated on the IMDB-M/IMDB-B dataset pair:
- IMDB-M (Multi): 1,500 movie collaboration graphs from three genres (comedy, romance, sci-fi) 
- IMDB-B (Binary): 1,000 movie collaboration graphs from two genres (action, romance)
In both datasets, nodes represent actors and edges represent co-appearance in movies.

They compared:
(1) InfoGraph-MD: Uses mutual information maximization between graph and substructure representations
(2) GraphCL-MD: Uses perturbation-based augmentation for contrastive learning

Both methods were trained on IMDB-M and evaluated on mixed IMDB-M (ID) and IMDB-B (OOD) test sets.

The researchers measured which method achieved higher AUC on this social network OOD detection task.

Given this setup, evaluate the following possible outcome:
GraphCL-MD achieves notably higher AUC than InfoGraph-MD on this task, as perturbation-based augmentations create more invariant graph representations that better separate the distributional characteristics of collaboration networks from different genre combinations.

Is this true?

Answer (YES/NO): NO